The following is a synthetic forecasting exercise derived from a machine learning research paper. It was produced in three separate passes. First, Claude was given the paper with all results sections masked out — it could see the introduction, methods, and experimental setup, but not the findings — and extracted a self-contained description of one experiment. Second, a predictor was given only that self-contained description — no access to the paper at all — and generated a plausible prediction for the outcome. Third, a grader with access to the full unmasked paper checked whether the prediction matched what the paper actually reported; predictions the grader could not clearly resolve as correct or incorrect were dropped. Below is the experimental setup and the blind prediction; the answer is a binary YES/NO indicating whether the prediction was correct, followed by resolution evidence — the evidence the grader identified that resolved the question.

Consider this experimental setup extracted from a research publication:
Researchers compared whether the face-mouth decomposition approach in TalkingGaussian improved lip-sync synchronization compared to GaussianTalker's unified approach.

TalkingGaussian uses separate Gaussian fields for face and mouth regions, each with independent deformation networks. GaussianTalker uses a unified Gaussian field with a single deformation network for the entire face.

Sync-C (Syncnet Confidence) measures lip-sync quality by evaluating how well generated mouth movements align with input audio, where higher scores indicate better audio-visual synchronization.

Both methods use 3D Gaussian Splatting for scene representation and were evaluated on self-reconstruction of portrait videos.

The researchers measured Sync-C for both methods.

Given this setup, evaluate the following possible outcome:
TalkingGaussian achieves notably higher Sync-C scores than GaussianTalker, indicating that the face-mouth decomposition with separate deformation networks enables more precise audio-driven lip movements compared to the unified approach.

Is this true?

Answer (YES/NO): NO